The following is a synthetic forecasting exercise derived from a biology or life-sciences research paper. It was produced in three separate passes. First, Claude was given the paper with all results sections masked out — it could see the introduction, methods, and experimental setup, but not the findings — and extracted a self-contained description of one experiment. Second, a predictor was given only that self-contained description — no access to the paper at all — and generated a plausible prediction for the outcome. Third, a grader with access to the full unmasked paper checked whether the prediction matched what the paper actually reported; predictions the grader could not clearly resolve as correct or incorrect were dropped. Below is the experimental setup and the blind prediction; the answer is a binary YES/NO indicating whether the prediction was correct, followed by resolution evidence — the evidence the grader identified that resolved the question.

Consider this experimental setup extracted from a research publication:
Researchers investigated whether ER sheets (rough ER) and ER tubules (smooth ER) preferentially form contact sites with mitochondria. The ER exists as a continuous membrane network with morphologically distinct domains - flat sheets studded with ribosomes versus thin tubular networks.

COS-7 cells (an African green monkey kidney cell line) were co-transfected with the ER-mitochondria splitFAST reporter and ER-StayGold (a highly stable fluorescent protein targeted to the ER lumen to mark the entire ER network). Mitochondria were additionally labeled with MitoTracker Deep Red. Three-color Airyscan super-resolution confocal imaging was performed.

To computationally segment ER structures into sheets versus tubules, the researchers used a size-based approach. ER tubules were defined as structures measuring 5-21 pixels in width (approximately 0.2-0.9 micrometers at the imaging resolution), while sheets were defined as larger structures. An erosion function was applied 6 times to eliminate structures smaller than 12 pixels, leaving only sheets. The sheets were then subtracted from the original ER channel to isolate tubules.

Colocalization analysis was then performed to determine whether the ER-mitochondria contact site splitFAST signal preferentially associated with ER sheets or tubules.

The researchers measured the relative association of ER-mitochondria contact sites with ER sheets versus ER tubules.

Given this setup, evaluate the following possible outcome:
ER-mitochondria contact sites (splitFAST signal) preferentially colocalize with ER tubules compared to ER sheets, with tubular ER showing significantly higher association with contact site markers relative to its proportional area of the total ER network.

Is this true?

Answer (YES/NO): NO